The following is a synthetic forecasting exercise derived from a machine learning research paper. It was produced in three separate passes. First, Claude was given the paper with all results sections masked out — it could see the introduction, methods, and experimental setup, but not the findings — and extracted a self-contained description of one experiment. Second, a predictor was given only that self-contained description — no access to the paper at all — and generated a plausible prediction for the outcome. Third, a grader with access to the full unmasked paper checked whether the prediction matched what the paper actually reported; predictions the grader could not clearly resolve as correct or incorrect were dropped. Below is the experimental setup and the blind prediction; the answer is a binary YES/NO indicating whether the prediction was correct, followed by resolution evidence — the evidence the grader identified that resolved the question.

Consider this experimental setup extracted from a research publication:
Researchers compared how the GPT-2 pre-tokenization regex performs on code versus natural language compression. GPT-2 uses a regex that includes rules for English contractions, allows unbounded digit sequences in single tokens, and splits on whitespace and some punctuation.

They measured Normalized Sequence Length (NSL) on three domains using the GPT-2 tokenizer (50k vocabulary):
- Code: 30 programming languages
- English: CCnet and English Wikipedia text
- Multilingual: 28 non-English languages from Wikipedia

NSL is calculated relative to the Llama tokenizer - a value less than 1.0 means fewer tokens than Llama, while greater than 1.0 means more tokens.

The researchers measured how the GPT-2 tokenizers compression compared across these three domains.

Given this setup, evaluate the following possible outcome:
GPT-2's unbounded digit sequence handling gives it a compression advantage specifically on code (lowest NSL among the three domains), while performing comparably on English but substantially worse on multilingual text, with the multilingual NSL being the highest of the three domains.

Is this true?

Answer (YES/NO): NO